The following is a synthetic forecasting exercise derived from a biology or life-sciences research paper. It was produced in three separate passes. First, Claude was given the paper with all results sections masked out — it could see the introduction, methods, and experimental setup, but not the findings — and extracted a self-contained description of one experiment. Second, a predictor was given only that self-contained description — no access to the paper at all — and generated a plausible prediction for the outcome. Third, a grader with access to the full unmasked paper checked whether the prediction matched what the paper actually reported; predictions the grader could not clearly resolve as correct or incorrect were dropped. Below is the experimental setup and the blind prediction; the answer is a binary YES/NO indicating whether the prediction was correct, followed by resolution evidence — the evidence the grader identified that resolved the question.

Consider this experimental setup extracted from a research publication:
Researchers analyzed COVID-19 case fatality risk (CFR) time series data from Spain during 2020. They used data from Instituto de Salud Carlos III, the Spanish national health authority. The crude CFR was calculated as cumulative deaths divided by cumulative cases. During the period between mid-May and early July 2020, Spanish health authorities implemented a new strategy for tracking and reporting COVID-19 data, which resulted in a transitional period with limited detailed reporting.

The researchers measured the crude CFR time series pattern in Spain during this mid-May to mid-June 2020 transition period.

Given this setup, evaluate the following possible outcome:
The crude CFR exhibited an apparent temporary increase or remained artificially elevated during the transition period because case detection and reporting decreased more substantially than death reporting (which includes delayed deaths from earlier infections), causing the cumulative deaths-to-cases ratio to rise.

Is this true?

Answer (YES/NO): NO